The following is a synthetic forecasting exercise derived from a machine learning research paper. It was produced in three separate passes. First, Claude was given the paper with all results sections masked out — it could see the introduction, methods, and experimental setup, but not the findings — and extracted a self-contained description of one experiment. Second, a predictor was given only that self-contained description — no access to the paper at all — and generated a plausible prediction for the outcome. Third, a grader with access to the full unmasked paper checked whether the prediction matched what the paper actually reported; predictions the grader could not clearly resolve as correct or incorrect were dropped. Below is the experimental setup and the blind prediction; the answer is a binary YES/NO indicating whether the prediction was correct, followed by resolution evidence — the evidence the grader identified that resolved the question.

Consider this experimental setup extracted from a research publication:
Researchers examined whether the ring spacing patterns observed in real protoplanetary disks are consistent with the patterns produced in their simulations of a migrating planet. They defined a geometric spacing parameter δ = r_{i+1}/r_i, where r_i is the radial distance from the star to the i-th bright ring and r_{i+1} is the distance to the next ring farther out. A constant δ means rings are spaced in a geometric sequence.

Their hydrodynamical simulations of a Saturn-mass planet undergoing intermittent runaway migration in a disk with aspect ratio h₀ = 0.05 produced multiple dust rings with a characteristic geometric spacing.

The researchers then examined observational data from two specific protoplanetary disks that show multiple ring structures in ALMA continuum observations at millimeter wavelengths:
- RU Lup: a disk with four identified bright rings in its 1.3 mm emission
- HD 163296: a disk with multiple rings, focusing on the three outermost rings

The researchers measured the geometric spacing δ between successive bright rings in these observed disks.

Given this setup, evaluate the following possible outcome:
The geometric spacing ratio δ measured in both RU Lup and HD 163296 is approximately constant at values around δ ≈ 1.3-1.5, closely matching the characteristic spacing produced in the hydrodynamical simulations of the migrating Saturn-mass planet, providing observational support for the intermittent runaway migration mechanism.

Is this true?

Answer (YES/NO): YES